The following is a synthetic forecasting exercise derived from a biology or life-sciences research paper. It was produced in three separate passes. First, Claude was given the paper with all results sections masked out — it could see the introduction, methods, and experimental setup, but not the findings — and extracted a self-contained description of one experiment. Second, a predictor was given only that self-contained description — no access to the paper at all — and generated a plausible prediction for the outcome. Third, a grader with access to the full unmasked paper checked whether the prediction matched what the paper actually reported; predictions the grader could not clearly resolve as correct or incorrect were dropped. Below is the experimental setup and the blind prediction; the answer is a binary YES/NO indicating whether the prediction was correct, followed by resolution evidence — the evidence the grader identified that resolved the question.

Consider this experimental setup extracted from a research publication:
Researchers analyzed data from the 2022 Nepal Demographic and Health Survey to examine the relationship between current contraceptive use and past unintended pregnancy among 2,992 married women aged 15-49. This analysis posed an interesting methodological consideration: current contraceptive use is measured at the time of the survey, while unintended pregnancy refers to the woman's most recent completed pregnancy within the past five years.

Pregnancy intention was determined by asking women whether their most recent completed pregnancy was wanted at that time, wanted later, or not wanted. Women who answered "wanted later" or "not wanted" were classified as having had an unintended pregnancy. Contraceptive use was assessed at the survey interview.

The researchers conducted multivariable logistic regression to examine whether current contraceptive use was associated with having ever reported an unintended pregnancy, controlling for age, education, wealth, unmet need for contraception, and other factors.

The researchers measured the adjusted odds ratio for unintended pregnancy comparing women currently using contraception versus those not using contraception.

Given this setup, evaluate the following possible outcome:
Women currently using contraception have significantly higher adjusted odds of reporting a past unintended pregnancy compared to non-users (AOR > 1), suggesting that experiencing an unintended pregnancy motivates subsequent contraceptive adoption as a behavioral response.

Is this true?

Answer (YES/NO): YES